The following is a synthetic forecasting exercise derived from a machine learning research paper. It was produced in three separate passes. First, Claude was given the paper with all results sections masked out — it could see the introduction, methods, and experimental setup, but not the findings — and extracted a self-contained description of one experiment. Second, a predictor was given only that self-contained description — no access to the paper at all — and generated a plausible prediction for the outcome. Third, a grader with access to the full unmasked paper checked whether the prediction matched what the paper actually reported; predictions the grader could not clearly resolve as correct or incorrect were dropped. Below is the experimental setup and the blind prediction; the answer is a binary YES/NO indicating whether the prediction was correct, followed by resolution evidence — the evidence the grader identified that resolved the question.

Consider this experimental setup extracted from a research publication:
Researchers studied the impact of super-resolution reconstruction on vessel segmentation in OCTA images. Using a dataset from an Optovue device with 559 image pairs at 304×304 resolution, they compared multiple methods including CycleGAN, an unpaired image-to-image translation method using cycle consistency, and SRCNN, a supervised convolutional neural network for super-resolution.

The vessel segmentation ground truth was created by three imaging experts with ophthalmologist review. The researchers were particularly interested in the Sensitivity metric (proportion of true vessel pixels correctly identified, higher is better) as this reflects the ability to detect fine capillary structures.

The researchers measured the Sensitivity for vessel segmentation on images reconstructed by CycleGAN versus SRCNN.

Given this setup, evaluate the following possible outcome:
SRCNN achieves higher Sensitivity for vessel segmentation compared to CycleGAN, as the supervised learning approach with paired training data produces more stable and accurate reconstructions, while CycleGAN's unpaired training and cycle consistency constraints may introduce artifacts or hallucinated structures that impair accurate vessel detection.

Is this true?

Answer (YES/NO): NO